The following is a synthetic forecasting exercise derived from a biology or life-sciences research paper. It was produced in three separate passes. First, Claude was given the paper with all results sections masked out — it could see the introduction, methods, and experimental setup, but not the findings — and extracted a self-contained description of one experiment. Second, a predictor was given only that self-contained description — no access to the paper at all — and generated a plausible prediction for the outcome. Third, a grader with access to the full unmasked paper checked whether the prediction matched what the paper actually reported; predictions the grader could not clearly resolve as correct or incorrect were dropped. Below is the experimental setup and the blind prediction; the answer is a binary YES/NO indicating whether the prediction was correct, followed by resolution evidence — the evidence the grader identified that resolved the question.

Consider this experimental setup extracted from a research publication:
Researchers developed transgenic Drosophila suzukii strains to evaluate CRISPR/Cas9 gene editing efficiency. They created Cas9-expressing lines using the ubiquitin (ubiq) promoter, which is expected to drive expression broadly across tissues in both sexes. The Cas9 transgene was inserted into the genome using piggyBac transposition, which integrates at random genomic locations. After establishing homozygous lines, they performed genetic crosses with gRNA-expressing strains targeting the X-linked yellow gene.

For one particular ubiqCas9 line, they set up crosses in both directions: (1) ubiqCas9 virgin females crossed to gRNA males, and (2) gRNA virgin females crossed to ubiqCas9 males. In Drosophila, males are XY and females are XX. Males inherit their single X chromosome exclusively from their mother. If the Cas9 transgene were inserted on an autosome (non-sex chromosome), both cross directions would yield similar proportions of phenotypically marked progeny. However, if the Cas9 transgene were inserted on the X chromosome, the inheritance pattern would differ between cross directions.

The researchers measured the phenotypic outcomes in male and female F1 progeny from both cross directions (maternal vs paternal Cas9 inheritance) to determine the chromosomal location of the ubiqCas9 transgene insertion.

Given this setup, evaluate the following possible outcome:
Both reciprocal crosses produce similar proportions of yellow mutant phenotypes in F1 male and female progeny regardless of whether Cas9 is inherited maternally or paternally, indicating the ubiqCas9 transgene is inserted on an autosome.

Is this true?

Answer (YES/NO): NO